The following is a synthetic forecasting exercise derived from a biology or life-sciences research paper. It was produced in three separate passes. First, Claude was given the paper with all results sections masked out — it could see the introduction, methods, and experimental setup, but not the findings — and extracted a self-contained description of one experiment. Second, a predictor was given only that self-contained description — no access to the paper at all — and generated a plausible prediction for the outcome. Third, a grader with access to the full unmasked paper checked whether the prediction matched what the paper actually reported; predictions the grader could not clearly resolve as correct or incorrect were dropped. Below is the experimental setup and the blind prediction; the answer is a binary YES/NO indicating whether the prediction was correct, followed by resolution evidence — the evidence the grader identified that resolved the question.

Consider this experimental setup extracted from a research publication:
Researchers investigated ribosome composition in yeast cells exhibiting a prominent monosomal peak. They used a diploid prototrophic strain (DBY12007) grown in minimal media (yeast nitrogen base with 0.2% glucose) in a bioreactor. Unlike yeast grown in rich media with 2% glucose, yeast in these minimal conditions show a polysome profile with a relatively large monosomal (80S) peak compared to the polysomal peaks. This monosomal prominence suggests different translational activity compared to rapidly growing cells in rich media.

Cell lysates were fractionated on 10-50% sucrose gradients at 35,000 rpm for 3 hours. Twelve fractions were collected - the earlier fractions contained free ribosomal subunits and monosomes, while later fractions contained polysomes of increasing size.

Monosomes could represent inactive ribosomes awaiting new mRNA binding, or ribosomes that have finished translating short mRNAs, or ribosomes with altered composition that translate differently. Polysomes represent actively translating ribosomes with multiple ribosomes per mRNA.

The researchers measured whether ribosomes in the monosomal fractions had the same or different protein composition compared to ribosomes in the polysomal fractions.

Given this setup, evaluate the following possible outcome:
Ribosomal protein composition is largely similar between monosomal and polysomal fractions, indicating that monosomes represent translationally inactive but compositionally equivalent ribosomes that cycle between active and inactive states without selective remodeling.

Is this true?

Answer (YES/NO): NO